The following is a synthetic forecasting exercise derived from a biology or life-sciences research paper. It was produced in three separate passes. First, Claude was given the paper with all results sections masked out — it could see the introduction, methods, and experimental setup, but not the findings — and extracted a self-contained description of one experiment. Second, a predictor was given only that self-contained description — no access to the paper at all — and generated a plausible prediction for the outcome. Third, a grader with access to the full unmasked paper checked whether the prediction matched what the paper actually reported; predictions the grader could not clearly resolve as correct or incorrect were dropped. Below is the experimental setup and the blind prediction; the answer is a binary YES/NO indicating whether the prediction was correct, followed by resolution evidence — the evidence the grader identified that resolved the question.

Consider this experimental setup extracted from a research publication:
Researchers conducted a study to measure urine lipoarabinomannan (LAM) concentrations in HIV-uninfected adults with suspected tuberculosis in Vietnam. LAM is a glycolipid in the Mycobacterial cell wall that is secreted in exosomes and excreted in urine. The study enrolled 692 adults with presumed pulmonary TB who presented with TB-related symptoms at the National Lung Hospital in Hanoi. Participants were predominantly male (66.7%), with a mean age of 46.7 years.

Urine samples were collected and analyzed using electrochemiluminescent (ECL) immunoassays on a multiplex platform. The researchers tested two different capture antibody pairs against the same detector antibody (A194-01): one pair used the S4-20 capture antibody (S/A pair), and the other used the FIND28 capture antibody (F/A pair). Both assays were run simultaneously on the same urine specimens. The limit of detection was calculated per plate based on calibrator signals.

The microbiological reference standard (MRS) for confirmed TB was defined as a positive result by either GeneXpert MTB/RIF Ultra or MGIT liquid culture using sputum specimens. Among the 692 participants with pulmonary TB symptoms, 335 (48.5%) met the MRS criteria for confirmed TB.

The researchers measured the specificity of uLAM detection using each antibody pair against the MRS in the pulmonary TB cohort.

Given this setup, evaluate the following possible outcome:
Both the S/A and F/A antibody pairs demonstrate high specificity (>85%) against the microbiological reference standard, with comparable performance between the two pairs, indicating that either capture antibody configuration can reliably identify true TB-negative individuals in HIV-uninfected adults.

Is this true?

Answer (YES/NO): NO